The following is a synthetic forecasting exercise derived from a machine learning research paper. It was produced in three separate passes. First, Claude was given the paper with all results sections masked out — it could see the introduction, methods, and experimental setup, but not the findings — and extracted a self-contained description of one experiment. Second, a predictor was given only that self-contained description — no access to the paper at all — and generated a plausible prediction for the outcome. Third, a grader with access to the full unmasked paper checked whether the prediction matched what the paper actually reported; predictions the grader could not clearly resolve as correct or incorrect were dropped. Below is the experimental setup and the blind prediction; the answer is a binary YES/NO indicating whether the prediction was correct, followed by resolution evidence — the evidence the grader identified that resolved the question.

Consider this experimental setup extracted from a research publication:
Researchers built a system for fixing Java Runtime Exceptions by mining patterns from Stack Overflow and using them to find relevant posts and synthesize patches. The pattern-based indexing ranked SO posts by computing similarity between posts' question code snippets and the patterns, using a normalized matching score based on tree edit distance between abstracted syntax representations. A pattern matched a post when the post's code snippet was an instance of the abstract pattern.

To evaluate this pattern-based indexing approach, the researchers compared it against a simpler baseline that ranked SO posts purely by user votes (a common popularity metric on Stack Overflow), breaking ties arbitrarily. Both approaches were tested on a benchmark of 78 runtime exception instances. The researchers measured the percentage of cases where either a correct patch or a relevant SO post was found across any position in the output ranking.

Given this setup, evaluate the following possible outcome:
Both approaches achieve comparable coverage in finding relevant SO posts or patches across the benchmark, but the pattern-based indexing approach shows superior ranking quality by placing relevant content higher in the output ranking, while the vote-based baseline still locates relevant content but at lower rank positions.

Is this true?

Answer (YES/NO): NO